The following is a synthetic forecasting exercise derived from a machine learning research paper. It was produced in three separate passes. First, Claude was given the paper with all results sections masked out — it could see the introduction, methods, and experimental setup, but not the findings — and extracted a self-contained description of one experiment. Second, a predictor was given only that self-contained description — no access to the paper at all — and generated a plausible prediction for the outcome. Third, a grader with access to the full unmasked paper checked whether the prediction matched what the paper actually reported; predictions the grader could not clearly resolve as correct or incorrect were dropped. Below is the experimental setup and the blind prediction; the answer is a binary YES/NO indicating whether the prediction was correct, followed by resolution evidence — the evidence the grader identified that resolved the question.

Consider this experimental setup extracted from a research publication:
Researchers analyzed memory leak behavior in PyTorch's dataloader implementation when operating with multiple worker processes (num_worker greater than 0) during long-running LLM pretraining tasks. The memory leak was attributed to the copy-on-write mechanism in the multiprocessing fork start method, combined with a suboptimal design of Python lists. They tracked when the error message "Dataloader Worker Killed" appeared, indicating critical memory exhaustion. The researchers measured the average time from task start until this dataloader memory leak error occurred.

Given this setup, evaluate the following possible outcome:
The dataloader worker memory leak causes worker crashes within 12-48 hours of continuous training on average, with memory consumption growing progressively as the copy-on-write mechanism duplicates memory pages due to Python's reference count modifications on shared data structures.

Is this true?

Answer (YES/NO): YES